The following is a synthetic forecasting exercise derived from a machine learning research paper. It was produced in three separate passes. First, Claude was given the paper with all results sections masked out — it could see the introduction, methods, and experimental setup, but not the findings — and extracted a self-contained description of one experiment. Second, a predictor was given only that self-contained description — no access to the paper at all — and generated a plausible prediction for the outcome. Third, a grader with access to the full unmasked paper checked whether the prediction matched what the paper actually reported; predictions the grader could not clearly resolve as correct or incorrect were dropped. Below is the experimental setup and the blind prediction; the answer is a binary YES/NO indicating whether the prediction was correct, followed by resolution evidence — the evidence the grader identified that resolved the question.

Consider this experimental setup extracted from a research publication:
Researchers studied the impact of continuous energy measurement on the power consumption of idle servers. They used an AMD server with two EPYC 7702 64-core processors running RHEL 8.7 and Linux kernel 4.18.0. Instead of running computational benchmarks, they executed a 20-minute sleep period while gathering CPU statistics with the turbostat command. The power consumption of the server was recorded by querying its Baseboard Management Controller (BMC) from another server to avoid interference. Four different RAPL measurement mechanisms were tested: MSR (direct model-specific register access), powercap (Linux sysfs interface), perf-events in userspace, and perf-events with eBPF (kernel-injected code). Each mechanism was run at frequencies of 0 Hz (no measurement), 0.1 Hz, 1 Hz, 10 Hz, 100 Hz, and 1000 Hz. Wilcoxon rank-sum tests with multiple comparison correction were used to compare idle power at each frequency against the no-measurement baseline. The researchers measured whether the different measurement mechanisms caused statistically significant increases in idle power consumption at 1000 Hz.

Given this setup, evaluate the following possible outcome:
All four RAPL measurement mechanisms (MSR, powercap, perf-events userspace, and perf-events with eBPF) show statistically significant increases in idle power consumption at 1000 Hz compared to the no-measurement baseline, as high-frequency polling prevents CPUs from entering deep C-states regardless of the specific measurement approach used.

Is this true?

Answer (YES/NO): YES